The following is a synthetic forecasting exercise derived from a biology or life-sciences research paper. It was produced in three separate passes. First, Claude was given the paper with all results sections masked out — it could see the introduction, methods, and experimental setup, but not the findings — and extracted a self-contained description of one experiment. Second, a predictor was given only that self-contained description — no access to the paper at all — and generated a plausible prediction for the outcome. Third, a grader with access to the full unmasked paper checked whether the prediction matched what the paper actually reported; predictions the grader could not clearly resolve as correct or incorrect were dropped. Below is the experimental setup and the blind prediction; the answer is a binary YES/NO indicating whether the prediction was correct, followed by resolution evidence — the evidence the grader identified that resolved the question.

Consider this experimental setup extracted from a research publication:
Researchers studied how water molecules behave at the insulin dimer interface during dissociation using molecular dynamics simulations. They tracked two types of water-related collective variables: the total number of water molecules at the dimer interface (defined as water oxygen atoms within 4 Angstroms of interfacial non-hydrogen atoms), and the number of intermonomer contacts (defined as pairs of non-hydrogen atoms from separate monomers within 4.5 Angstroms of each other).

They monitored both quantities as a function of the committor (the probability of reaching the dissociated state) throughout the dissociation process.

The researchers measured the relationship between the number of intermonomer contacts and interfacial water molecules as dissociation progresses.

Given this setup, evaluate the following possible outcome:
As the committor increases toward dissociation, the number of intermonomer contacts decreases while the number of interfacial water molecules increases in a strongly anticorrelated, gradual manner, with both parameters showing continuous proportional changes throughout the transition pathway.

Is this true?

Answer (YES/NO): NO